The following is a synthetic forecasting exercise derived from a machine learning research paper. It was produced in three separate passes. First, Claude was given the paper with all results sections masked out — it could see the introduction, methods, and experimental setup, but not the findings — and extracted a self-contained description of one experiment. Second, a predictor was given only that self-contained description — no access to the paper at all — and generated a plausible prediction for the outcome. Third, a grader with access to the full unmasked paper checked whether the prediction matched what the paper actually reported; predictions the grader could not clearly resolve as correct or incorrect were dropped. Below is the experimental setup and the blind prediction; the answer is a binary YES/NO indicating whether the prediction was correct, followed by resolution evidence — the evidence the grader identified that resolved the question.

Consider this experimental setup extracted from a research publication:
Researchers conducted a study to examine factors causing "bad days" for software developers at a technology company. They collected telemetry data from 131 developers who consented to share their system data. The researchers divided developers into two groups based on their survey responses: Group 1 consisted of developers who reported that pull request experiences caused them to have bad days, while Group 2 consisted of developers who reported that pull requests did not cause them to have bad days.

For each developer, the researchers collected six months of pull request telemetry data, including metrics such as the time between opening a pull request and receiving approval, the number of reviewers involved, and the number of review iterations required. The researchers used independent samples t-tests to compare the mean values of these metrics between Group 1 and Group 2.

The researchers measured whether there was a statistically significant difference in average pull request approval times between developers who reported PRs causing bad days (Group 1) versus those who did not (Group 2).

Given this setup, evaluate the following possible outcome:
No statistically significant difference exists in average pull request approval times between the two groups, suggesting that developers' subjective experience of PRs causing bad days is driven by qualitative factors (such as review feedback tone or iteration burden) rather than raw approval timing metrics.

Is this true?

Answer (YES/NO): NO